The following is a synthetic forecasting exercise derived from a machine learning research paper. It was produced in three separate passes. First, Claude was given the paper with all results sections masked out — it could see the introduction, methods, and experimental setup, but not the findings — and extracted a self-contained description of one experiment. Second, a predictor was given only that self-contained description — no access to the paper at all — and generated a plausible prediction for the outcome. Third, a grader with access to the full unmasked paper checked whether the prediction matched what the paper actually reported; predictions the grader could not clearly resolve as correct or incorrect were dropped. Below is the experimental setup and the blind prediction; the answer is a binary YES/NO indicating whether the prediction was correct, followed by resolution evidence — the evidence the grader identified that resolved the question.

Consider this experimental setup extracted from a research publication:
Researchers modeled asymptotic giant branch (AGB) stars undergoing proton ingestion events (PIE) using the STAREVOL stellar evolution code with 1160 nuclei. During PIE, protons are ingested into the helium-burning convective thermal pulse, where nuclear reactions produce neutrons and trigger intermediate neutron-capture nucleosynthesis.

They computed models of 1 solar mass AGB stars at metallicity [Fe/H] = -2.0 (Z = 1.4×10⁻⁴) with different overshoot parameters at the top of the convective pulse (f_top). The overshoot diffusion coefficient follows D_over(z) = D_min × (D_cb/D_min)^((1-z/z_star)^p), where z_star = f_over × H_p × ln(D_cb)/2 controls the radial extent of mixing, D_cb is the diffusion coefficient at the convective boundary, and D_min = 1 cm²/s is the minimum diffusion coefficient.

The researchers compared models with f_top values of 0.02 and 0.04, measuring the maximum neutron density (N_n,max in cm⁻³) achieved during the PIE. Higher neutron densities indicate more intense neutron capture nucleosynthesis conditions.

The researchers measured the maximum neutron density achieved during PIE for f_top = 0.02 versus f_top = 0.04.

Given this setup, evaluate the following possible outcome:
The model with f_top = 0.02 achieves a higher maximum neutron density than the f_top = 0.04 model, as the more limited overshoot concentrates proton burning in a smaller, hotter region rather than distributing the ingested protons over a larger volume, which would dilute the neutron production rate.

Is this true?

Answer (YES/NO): YES